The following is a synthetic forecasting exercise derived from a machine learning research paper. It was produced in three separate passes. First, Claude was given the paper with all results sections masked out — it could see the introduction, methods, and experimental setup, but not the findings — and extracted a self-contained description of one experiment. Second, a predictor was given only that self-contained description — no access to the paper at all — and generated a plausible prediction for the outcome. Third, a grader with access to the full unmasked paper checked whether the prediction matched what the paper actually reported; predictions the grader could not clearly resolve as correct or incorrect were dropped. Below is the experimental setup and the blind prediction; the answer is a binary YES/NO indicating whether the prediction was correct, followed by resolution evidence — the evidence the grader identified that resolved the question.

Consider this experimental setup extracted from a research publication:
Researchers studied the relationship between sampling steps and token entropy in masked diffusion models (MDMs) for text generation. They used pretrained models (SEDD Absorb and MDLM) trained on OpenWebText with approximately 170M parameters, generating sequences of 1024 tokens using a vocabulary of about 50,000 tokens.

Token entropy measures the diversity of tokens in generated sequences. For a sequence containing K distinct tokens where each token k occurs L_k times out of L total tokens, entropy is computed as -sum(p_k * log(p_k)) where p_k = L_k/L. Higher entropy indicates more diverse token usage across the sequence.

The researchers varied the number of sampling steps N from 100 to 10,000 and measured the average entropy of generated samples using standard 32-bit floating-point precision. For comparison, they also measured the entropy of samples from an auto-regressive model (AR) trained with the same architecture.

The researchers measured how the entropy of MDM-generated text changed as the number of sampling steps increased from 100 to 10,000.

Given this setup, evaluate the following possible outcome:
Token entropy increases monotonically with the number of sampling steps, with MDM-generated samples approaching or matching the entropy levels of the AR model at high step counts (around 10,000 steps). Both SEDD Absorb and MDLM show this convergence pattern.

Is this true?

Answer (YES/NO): NO